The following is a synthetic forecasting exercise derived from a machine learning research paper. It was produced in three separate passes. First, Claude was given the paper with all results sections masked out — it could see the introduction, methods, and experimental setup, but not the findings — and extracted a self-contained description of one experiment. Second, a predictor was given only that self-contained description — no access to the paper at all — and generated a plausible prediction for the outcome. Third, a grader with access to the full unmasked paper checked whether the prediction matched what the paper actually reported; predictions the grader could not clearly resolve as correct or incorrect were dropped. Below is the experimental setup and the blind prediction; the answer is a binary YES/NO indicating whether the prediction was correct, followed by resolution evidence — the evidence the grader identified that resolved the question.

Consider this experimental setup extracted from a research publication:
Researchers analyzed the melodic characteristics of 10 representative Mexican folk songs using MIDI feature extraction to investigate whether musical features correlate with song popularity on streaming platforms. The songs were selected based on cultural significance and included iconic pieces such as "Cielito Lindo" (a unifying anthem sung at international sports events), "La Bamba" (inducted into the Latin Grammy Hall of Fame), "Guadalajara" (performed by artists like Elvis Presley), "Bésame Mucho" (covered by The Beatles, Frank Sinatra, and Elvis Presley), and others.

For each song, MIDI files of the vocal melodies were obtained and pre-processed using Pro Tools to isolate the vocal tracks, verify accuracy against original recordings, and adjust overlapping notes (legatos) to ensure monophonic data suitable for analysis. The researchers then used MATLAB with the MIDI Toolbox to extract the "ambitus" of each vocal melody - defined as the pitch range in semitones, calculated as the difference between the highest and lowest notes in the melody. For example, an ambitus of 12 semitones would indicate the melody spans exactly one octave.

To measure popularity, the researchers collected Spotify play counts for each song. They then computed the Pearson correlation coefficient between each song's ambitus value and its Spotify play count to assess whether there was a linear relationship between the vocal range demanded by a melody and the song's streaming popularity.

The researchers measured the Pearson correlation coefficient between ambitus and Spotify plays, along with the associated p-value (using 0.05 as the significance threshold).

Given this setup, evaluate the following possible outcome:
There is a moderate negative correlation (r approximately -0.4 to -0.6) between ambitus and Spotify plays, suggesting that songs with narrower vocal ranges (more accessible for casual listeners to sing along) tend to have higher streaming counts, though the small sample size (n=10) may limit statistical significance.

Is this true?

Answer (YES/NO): YES